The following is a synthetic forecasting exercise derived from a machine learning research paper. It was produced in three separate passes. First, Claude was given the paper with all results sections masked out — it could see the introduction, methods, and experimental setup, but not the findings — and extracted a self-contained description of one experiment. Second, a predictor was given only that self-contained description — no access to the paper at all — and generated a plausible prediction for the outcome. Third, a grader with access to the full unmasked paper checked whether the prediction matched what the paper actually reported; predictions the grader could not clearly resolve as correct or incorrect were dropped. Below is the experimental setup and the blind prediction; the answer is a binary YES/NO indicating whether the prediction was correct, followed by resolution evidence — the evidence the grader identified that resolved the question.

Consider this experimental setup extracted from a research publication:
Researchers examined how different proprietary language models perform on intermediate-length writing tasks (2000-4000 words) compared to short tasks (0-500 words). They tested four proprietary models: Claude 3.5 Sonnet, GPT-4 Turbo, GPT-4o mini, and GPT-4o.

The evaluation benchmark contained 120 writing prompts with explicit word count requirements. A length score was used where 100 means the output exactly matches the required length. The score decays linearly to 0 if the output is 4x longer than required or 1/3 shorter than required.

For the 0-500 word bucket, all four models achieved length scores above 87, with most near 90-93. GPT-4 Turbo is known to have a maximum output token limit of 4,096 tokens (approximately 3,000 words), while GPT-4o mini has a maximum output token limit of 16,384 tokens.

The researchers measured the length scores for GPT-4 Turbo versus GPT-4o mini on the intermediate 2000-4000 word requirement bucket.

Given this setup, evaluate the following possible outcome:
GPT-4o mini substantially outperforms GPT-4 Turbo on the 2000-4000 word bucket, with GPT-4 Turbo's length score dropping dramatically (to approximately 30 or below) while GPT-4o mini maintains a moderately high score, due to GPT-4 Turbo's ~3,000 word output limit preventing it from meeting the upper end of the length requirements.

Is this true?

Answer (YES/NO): YES